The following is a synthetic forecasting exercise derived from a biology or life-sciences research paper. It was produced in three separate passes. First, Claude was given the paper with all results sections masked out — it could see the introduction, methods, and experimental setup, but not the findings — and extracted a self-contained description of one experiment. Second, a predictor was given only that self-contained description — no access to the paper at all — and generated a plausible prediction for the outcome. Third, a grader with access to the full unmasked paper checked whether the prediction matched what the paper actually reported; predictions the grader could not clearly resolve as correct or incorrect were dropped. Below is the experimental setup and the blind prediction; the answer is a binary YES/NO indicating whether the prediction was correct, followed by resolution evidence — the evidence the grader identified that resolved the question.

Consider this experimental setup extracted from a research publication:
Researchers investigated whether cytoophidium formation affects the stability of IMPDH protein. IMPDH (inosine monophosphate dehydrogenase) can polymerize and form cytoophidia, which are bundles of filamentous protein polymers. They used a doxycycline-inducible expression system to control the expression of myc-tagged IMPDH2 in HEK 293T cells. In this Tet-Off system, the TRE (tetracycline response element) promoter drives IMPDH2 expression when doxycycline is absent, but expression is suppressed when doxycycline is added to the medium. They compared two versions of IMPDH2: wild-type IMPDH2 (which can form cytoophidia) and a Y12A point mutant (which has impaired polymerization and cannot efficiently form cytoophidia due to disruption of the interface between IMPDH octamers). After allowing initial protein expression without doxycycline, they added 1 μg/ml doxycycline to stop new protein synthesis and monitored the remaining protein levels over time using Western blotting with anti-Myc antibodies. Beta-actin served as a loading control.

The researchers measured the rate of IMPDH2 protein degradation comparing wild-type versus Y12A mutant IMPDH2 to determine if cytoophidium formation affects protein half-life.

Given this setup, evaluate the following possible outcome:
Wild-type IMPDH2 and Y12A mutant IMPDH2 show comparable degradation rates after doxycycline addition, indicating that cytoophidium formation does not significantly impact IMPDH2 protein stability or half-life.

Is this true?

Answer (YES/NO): NO